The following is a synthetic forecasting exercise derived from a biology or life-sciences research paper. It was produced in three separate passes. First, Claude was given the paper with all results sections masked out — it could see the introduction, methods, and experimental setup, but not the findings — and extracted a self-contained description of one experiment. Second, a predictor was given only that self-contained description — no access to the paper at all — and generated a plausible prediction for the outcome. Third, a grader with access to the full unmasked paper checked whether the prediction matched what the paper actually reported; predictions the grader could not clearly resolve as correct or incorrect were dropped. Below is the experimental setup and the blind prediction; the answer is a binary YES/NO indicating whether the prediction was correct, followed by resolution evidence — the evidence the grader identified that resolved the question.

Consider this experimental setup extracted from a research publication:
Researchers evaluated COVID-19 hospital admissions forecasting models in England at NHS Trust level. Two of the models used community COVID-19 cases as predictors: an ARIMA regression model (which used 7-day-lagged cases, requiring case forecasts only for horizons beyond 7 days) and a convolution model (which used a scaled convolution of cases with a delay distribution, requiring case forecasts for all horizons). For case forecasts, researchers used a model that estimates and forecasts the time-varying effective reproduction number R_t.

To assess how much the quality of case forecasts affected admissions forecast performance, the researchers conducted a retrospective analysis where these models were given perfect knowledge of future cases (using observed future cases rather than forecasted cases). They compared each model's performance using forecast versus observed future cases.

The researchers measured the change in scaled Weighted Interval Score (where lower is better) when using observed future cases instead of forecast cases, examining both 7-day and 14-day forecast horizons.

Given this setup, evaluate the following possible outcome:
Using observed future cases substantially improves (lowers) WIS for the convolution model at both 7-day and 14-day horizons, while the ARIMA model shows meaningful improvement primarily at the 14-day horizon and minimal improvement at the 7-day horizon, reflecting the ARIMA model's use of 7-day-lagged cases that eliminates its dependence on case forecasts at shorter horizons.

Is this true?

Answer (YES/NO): NO